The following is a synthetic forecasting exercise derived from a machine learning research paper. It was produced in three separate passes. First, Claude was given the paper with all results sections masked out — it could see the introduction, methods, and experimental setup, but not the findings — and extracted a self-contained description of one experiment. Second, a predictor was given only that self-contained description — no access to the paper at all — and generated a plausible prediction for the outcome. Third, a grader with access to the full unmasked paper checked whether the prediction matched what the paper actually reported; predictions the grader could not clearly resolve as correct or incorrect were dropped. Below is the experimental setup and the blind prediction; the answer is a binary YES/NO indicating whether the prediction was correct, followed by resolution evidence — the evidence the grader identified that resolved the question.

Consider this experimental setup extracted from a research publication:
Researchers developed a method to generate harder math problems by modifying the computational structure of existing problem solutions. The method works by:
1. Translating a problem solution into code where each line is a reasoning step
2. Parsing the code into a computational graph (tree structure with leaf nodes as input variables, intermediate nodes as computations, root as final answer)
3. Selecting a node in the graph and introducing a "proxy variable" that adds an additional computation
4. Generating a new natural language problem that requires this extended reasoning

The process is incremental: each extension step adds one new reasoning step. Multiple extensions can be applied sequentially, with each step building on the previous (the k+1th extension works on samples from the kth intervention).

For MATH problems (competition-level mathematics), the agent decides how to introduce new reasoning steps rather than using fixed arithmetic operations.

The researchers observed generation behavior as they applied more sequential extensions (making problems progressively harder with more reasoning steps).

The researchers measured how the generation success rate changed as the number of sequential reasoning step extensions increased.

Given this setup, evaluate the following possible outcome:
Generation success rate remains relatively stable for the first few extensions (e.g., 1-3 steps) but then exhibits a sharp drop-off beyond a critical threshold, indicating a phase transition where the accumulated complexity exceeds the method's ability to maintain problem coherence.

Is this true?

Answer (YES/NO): NO